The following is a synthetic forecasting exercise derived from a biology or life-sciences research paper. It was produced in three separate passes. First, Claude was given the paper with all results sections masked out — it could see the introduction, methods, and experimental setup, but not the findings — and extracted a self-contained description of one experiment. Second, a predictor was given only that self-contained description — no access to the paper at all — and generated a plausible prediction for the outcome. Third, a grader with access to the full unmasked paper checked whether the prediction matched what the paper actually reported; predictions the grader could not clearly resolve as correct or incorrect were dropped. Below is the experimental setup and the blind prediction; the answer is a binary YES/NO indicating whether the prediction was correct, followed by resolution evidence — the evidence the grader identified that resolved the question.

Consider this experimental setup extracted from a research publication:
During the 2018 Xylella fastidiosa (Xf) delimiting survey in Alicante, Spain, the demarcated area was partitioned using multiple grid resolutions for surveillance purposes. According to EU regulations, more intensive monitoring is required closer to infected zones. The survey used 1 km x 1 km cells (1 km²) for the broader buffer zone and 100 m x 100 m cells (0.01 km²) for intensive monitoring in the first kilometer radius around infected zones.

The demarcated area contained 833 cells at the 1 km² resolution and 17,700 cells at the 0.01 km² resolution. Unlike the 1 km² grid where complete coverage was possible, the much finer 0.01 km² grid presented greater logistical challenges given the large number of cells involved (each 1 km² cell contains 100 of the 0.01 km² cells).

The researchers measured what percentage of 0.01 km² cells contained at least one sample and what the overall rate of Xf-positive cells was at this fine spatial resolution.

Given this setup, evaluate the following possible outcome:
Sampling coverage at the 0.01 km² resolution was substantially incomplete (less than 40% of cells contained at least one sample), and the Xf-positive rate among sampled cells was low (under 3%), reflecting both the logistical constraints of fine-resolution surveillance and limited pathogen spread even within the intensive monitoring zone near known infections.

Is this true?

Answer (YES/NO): NO